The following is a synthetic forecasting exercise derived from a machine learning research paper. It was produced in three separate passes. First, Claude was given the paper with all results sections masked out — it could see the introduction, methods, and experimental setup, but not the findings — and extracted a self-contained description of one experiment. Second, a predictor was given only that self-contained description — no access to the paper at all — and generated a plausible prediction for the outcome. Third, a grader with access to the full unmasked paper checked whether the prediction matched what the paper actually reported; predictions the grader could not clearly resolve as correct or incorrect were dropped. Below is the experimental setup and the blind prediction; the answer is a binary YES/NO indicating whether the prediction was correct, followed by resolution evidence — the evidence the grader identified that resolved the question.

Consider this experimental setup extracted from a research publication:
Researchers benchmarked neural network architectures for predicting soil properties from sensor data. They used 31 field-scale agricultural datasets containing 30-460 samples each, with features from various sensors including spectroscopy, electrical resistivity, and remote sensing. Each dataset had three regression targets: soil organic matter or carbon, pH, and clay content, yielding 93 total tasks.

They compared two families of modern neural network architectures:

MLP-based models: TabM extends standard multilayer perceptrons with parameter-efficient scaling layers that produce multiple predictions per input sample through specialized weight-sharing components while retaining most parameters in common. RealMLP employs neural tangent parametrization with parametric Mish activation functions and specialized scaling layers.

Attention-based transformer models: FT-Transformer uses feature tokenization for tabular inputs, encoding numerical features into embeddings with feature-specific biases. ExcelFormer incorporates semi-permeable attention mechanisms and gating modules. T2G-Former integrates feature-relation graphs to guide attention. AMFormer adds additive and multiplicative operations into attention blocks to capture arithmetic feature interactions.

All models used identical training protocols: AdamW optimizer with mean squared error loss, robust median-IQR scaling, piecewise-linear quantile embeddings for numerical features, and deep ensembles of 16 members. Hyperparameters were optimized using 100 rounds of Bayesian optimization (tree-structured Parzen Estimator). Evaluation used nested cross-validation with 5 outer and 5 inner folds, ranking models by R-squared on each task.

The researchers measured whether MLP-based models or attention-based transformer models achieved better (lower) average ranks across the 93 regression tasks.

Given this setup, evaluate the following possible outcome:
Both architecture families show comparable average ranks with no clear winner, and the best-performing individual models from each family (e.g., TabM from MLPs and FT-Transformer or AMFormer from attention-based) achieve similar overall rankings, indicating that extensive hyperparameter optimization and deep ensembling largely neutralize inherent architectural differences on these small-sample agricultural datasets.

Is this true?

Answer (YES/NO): NO